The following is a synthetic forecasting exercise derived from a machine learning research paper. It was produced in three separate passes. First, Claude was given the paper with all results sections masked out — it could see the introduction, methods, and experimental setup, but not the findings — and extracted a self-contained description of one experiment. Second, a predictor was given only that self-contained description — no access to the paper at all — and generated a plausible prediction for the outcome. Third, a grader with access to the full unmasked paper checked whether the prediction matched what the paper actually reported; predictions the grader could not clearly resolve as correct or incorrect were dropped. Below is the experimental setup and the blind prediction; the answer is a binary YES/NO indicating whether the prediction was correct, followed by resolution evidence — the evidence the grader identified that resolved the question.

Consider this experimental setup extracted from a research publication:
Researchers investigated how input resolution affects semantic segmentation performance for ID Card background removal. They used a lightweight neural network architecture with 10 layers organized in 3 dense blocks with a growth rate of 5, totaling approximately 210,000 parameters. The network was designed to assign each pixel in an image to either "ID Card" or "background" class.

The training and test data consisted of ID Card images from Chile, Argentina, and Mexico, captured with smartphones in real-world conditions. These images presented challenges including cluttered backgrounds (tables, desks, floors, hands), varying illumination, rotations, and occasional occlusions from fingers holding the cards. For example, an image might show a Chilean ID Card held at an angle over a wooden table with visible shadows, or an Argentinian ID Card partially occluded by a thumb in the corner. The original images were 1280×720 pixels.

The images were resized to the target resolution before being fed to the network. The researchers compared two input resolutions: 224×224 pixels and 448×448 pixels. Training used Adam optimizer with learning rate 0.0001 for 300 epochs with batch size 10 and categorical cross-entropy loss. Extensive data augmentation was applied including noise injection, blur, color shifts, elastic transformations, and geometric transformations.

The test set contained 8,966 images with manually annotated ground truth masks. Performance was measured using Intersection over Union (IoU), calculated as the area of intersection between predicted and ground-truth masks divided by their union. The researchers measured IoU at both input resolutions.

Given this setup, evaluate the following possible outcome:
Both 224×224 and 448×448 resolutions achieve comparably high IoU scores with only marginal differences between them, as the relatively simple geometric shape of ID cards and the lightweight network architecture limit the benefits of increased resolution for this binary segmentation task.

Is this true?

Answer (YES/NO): YES